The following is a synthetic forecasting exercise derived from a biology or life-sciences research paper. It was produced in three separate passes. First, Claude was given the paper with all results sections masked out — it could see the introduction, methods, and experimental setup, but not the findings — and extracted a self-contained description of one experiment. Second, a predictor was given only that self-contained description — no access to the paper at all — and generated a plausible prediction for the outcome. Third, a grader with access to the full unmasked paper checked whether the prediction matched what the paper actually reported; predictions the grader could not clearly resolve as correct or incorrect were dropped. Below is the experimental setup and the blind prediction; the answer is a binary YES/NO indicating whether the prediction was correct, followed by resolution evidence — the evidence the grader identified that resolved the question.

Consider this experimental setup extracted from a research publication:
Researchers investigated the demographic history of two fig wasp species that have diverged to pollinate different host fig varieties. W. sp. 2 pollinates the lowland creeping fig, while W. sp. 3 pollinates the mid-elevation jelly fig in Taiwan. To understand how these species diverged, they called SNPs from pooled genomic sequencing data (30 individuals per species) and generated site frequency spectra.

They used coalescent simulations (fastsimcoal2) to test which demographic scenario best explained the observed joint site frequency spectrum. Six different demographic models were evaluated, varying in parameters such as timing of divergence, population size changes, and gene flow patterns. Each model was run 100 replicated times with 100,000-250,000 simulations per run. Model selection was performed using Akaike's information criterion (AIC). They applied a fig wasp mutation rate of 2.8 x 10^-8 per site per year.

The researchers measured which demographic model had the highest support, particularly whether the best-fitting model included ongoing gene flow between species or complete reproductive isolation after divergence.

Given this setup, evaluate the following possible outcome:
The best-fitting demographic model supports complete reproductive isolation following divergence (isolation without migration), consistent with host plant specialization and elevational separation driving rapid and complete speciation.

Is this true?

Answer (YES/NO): NO